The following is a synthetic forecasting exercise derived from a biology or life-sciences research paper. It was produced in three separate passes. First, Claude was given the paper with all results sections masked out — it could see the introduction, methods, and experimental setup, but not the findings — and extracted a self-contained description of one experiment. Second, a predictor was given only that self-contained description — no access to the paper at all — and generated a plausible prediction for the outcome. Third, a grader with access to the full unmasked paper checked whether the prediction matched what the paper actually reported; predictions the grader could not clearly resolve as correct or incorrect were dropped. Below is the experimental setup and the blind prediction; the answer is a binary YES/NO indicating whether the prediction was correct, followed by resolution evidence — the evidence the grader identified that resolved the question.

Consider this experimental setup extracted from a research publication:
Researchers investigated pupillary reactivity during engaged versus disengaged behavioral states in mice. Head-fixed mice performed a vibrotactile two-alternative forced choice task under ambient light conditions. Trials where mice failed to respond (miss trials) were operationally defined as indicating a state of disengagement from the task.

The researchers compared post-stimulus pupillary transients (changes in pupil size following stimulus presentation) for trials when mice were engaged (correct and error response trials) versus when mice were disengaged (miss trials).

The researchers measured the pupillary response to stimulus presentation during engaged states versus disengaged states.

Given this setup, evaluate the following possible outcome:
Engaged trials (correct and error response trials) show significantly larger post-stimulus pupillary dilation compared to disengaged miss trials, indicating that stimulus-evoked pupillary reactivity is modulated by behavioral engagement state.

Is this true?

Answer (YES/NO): YES